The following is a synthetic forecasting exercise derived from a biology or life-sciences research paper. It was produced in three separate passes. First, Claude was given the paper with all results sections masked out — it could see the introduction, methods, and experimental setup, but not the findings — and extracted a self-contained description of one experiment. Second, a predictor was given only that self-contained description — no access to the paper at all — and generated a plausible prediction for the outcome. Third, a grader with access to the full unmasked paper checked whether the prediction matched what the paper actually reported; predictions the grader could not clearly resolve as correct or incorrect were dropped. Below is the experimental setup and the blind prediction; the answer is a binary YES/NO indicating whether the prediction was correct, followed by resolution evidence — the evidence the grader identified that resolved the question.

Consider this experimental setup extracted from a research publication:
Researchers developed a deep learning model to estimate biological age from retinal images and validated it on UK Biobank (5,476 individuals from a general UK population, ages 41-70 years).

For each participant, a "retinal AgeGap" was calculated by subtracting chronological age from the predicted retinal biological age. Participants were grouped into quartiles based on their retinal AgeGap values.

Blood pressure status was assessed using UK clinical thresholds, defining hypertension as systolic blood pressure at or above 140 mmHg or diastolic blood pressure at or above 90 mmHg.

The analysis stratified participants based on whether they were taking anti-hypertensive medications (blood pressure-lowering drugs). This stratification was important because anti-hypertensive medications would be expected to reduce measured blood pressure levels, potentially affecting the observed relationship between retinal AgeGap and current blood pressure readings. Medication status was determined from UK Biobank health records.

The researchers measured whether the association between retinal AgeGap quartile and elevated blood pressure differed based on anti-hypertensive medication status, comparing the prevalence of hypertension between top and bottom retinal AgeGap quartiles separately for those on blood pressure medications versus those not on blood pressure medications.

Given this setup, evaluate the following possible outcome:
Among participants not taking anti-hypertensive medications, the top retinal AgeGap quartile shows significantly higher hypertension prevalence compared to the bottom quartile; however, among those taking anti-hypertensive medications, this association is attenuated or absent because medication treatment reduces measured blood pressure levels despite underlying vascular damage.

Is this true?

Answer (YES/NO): YES